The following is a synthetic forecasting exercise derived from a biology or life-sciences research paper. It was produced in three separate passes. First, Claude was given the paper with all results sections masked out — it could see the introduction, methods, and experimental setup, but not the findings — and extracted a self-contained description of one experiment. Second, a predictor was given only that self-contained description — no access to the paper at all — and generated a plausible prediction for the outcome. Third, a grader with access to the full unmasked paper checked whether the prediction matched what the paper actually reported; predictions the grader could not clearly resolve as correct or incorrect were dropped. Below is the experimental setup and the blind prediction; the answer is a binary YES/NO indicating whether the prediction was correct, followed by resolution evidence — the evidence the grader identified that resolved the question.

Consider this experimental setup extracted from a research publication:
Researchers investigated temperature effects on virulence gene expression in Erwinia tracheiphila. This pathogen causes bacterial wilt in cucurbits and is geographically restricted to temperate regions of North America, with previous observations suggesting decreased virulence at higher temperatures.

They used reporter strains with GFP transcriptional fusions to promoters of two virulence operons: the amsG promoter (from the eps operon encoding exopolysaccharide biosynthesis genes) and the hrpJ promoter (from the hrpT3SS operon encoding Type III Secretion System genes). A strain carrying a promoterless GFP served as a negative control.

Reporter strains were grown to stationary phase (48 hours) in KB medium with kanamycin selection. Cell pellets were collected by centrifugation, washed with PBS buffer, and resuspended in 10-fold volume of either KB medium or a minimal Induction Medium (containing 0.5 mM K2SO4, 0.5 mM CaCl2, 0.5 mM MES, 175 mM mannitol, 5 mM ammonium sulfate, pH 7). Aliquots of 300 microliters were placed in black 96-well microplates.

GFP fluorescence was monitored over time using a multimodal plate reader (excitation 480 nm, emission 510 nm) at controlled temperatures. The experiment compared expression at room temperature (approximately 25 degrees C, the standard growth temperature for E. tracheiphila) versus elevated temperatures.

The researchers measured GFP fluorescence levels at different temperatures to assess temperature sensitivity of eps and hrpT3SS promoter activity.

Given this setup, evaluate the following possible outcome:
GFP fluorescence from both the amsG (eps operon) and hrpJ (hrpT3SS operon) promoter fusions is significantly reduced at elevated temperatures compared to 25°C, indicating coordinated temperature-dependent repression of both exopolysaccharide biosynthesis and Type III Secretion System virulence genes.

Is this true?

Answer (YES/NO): YES